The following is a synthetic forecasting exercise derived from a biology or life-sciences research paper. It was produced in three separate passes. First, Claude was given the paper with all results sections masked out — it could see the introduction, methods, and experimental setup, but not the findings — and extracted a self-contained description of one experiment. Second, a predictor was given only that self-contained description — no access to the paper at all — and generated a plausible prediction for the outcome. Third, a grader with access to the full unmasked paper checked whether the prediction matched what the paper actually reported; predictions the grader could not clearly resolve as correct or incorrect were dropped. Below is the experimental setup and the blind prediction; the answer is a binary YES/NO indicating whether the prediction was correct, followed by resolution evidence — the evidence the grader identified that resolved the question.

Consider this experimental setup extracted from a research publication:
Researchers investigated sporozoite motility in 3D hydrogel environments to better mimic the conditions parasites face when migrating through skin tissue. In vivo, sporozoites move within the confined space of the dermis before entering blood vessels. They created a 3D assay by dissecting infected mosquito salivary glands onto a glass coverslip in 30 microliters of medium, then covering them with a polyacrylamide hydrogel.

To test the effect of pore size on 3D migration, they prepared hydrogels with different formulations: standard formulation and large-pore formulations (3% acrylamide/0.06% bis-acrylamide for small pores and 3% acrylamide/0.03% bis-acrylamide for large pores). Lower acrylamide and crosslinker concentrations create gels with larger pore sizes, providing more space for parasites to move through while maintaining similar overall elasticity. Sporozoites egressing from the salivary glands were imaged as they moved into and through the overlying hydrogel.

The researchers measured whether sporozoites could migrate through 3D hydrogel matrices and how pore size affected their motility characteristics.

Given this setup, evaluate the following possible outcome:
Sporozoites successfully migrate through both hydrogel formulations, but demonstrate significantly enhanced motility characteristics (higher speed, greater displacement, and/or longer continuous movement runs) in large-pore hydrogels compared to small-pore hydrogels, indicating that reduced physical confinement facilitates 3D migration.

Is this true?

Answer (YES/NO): YES